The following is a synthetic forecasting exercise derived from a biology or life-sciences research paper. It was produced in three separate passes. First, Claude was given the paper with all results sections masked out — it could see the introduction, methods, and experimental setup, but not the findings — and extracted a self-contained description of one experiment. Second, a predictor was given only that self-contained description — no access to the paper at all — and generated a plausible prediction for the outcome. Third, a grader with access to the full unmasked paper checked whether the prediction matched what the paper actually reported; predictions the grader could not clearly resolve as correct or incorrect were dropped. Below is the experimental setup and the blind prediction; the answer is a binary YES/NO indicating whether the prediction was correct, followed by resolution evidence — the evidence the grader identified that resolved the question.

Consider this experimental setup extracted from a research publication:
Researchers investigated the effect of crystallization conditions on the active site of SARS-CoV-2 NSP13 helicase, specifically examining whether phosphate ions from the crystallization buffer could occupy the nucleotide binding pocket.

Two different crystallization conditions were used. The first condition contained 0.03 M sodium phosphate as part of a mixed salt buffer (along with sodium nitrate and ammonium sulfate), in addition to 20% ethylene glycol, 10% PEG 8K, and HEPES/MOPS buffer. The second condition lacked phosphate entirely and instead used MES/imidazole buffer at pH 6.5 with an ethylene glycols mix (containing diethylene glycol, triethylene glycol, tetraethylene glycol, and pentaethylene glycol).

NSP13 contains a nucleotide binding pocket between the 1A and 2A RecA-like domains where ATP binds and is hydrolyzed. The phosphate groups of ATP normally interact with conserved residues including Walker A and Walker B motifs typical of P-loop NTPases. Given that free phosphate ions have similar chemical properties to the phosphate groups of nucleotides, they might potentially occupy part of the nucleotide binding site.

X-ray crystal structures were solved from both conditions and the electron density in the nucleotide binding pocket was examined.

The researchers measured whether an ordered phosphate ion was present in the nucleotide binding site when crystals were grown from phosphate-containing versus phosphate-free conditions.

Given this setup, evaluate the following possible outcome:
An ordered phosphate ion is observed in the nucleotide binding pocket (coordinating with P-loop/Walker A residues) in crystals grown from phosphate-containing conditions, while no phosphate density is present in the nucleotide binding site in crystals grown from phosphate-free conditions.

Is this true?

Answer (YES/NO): YES